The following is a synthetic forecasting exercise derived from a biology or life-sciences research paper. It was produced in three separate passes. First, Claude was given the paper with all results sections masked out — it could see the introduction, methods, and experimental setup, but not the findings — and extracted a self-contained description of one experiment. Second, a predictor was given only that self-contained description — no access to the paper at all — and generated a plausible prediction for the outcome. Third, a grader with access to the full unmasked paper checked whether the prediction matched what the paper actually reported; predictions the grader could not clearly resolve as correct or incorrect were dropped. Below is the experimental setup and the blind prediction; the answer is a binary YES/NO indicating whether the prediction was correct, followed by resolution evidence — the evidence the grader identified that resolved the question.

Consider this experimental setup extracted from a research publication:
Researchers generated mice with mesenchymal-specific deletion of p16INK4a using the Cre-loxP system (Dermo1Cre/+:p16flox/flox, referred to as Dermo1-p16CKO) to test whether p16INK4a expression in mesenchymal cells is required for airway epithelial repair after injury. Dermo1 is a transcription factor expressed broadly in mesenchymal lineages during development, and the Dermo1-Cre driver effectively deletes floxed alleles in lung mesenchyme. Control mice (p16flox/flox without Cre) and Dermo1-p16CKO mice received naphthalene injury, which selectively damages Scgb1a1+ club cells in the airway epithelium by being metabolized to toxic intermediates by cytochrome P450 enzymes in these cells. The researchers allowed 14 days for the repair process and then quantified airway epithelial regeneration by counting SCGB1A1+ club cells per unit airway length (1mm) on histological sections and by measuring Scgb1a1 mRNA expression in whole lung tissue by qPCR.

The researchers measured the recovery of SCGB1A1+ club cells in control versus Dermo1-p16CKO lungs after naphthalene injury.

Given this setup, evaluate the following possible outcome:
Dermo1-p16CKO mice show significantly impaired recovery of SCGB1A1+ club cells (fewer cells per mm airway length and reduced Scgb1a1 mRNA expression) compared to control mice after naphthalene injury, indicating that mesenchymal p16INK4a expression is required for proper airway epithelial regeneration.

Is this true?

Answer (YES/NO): YES